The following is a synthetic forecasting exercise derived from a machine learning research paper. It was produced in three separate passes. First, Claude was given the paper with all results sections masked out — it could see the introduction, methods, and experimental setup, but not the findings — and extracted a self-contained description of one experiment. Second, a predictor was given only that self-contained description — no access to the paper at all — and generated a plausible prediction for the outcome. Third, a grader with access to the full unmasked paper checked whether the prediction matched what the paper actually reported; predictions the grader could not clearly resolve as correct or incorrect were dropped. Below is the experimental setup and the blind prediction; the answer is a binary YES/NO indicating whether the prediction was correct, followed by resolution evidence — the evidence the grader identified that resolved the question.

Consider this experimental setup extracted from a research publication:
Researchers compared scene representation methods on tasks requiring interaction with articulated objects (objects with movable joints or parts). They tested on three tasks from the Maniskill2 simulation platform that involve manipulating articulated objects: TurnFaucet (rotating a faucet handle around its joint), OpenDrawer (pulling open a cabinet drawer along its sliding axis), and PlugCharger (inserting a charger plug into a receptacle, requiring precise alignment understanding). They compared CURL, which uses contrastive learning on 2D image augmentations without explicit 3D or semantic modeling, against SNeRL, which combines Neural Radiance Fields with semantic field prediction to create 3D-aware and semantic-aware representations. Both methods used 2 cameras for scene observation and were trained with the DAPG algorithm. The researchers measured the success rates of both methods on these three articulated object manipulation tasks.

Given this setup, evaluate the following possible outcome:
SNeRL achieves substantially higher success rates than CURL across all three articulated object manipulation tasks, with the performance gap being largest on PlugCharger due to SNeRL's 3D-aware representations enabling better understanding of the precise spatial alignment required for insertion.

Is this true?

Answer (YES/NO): NO